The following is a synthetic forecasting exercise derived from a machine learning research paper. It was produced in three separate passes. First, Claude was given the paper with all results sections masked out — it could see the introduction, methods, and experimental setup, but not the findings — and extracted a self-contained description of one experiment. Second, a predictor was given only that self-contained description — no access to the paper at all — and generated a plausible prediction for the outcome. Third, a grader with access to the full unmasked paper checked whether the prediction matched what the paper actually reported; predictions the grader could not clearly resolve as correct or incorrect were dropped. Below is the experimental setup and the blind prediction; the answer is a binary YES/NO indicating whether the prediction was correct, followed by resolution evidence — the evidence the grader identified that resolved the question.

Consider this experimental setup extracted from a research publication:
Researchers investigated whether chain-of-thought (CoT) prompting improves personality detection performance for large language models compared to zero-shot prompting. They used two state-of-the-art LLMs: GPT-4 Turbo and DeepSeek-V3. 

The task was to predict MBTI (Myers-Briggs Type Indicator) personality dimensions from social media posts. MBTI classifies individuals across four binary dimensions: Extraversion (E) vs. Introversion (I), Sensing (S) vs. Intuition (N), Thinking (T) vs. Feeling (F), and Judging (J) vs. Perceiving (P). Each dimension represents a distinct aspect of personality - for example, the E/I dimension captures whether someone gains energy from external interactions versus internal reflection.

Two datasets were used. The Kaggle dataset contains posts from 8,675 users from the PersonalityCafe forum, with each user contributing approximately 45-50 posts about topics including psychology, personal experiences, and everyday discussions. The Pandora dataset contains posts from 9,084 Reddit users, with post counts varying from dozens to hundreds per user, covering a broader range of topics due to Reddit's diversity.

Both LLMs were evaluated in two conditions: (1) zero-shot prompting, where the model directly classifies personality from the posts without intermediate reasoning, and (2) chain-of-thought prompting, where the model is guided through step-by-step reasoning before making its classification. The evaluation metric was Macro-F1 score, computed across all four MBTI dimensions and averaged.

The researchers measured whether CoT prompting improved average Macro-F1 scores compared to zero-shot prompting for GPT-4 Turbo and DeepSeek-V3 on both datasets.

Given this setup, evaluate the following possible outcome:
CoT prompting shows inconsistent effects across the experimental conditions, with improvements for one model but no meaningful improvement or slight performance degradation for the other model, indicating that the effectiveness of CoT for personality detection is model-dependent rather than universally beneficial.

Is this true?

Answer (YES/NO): NO